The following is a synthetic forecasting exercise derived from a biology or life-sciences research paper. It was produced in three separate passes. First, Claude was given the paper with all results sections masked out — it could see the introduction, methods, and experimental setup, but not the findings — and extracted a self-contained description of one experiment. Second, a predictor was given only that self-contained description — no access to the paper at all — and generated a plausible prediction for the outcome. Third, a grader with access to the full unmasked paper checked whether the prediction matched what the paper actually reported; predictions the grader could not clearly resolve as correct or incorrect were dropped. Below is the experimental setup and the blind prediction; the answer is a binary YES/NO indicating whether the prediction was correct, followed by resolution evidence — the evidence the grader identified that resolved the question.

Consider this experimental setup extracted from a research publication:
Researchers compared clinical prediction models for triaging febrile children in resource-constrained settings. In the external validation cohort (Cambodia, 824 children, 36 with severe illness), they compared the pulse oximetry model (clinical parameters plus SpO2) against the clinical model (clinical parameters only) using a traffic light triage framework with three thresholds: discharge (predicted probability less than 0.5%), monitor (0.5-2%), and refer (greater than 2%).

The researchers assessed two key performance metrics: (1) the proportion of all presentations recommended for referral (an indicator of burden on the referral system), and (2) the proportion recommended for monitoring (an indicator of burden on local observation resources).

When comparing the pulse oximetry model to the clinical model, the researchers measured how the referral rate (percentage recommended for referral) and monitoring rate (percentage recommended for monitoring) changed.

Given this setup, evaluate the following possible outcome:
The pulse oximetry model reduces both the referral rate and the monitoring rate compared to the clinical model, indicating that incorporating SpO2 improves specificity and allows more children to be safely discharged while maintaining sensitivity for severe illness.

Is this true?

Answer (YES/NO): YES